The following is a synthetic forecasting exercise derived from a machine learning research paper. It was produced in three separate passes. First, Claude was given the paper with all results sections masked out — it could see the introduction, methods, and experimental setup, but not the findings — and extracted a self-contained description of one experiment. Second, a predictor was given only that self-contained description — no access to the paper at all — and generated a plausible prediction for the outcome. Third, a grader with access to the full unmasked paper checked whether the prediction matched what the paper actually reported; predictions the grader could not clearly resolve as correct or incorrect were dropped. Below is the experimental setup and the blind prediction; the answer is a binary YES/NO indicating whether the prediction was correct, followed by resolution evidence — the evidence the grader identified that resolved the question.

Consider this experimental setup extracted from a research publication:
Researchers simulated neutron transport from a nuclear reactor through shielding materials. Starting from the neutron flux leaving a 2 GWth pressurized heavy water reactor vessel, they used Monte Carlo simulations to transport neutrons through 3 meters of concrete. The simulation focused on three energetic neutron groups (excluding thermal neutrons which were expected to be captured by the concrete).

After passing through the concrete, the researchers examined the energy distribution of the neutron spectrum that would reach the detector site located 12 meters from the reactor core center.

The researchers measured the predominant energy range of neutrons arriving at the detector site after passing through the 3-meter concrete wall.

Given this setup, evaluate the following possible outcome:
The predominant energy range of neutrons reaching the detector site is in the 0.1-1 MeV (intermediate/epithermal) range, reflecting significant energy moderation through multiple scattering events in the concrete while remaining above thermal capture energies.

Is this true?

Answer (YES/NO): NO